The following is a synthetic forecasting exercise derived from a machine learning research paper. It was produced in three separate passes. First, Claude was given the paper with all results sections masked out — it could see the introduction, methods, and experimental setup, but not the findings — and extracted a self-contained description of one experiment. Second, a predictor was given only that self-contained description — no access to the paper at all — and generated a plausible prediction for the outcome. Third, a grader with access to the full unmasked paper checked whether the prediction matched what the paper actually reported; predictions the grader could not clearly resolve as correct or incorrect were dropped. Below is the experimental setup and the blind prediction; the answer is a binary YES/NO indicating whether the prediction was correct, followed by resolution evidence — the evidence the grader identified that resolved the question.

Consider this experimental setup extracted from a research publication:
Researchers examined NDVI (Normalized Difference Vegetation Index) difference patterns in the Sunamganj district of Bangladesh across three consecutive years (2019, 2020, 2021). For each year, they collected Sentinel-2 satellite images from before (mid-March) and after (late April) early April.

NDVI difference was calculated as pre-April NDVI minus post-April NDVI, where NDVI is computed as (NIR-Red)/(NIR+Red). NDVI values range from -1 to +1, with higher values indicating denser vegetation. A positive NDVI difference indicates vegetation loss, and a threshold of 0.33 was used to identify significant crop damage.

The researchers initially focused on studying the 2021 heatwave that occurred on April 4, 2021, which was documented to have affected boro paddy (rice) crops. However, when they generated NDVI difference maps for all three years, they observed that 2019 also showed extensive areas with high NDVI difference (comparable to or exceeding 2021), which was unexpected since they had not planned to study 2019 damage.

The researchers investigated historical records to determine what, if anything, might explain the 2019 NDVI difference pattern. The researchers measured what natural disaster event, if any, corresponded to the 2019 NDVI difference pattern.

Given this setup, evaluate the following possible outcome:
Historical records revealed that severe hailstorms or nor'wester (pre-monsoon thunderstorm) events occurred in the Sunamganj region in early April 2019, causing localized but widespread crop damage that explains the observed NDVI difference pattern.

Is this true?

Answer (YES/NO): NO